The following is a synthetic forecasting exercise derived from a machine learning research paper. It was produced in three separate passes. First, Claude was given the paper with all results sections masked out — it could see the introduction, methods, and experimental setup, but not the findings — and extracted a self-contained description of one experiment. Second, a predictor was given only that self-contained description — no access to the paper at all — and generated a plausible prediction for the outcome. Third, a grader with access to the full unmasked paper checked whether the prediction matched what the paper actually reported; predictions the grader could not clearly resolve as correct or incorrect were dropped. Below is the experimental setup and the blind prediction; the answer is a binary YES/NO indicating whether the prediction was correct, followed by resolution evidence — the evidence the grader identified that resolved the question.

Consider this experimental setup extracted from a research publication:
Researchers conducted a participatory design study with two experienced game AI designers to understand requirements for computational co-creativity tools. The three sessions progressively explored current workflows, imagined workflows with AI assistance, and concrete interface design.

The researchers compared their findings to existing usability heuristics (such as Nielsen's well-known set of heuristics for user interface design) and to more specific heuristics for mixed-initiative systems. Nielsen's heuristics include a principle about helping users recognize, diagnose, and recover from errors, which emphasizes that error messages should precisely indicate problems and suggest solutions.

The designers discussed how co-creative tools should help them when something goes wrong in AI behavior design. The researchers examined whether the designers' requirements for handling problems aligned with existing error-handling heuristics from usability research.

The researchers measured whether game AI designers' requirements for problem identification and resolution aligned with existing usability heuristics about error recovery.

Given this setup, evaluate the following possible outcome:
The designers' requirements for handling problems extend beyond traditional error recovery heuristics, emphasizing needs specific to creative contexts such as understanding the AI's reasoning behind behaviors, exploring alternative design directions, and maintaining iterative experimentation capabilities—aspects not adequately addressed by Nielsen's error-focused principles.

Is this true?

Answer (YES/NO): YES